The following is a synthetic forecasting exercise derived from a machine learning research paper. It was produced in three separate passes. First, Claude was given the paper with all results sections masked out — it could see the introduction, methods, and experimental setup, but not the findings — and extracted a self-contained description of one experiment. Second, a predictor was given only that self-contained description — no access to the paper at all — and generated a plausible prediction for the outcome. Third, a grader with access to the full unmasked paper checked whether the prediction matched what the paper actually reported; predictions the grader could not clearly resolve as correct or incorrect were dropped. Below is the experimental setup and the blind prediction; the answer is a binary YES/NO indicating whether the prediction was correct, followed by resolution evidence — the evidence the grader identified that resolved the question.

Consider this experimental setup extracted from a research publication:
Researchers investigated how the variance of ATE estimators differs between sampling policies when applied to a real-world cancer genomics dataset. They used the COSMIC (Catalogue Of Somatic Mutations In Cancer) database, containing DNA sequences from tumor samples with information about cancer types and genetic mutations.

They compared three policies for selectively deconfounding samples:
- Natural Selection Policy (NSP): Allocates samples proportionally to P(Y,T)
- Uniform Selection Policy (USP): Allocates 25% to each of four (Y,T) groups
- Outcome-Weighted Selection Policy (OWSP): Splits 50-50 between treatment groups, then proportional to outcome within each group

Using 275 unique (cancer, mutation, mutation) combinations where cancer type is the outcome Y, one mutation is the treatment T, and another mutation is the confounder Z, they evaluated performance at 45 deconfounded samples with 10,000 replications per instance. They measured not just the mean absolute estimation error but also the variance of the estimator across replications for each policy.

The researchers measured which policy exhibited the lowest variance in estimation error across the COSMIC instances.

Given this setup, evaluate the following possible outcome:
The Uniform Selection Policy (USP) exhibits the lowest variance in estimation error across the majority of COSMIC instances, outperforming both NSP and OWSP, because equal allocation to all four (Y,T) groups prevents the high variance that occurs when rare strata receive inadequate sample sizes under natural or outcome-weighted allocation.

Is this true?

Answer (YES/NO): NO